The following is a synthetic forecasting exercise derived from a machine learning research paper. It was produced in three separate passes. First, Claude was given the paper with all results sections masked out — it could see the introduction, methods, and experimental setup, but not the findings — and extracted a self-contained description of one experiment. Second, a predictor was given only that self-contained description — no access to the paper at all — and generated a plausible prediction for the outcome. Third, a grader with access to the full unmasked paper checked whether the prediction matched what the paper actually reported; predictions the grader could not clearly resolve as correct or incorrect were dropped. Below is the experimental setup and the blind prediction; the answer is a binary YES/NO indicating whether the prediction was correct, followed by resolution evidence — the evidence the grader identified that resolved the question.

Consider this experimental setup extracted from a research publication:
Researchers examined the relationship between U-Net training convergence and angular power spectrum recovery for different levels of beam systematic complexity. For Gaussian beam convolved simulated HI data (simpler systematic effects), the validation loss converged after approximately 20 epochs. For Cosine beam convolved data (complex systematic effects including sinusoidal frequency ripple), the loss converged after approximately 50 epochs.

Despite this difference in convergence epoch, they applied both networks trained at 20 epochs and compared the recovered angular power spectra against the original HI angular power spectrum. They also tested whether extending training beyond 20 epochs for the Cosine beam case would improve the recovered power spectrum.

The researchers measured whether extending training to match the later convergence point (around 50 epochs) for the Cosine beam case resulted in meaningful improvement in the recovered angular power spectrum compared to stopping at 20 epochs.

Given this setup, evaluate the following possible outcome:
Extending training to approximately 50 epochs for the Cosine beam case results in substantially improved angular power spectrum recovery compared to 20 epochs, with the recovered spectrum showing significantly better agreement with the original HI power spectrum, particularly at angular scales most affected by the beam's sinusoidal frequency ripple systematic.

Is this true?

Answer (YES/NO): NO